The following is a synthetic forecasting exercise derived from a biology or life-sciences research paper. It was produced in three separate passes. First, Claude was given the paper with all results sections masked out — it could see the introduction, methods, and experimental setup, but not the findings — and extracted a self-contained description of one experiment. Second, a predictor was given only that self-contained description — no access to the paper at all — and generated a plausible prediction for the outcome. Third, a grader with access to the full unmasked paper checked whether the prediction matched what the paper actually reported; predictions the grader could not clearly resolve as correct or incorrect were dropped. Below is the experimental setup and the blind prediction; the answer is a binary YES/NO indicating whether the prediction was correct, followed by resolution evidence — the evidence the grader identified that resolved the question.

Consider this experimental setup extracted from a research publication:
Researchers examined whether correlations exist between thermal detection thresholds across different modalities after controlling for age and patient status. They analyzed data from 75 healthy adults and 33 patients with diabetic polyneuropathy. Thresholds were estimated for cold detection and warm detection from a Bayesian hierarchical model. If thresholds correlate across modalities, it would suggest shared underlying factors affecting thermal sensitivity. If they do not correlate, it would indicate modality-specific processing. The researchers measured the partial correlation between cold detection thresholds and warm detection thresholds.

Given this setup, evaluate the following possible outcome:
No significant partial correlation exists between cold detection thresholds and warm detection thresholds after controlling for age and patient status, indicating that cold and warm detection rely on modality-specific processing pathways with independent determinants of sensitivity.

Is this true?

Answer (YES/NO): NO